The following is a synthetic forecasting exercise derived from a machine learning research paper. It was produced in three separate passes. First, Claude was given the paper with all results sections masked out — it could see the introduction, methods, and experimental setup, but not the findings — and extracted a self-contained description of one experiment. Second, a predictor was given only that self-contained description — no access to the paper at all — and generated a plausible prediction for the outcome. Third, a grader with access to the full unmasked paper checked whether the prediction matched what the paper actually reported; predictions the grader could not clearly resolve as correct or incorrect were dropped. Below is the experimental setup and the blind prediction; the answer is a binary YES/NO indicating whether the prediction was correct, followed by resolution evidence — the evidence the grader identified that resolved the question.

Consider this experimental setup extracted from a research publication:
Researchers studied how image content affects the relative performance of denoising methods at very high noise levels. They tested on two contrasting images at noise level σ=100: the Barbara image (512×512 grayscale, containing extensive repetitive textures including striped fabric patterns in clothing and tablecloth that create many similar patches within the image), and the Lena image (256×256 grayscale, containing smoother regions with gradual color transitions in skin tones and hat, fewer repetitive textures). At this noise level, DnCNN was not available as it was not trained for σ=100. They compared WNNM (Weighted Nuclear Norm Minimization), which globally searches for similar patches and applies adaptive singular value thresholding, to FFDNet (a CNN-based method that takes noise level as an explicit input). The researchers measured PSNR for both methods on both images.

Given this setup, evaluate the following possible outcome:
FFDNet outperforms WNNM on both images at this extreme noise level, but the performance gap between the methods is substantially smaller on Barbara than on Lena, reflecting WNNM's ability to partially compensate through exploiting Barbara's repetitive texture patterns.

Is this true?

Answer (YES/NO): NO